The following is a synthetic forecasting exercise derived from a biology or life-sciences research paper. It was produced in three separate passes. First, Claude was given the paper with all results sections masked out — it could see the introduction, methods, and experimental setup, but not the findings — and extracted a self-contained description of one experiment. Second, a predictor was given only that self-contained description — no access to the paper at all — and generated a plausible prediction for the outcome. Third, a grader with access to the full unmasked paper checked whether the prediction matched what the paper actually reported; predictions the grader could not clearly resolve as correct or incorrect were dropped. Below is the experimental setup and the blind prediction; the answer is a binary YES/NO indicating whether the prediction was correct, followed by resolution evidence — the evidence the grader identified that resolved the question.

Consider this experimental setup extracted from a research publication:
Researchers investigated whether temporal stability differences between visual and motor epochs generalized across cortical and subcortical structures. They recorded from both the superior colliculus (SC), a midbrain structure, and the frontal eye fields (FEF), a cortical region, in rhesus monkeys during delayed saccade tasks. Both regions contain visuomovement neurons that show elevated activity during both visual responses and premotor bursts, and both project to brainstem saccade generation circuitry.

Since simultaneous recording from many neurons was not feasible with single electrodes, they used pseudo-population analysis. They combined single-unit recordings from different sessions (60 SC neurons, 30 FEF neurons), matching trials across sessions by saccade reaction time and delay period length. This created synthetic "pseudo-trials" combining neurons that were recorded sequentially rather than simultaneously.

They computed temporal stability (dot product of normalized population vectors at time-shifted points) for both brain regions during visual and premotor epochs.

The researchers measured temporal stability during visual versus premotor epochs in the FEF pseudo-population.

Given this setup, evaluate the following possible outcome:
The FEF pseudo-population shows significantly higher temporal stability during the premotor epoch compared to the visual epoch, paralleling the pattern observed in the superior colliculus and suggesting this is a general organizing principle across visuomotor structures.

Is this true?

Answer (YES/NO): YES